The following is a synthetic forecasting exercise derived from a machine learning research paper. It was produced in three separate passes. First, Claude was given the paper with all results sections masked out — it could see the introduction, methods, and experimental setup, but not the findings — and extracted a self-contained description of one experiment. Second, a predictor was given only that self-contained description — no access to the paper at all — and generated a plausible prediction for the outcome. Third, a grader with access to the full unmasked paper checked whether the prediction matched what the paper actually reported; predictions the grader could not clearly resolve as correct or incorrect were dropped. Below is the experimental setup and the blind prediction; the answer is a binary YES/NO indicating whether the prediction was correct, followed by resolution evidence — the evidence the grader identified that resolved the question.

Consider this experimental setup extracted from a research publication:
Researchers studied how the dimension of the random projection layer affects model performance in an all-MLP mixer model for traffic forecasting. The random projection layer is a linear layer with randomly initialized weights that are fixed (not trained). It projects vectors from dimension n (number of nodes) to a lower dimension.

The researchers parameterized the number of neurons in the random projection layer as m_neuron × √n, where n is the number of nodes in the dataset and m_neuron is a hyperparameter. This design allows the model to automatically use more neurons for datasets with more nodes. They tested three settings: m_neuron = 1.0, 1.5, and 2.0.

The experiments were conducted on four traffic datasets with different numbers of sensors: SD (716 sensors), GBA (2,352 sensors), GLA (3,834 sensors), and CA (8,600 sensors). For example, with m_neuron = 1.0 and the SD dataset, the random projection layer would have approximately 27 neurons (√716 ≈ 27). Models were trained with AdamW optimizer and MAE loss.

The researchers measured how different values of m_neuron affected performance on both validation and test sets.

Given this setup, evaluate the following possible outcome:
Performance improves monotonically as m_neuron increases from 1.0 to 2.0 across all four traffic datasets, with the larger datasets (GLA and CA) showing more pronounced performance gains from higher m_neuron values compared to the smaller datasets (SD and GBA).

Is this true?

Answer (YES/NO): NO